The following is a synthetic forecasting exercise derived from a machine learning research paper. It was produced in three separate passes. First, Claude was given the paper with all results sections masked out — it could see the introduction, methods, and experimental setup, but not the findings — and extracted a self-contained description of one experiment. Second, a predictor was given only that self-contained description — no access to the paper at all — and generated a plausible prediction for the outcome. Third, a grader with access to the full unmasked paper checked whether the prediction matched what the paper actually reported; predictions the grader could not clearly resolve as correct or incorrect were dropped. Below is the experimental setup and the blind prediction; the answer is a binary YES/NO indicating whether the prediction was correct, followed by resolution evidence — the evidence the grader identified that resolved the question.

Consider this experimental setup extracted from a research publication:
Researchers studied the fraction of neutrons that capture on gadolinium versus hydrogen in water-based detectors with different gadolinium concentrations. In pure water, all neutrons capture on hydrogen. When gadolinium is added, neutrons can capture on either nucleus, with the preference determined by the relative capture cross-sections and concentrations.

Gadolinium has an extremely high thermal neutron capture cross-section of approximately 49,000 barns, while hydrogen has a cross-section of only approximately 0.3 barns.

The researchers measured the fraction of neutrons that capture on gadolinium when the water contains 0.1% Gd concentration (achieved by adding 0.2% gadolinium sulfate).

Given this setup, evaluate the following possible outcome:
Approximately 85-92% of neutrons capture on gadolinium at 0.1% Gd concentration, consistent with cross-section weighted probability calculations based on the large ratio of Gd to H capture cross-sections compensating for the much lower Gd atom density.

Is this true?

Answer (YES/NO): YES